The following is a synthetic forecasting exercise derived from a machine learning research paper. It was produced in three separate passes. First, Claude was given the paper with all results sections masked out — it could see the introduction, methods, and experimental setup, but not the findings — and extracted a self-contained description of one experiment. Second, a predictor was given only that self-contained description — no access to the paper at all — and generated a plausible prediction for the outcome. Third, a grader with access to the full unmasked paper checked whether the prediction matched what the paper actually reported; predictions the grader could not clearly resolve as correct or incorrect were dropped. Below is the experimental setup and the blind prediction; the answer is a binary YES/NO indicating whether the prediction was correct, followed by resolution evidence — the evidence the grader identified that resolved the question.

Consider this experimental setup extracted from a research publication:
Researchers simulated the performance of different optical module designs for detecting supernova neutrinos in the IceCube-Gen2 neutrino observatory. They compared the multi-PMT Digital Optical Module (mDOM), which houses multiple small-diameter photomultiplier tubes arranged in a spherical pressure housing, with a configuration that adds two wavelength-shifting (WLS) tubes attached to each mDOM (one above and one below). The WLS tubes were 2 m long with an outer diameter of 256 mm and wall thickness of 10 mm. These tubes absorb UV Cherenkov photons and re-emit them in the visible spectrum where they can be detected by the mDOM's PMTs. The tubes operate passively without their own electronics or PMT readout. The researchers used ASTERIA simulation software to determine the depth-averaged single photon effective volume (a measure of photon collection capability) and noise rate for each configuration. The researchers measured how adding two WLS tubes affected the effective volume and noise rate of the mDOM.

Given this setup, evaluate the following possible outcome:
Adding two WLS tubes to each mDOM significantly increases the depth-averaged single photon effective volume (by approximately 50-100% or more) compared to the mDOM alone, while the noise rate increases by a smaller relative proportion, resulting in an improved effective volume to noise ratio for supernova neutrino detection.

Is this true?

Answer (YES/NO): YES